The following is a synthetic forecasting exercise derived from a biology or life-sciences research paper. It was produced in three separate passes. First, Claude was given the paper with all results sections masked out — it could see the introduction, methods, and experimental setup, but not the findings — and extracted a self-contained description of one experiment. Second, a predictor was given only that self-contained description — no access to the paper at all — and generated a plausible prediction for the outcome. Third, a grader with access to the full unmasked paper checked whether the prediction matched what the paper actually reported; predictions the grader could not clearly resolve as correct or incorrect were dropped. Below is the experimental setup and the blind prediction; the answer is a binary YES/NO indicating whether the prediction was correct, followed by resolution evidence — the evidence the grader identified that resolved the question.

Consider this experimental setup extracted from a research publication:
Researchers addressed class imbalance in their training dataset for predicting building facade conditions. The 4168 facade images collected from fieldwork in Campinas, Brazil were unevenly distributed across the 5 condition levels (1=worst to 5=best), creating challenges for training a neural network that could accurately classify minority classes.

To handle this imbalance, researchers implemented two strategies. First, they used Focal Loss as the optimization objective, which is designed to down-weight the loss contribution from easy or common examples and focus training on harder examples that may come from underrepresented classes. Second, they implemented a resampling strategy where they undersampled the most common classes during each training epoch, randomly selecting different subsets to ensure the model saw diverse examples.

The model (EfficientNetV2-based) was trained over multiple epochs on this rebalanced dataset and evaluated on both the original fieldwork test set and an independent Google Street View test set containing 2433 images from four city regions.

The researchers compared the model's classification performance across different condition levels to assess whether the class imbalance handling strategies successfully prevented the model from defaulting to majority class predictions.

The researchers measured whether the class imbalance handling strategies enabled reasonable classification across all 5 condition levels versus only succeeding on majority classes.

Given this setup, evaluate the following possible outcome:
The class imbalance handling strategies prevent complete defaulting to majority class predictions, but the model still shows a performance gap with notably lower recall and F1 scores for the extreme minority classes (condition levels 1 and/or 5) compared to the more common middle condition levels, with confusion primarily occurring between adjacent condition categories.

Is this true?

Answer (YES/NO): NO